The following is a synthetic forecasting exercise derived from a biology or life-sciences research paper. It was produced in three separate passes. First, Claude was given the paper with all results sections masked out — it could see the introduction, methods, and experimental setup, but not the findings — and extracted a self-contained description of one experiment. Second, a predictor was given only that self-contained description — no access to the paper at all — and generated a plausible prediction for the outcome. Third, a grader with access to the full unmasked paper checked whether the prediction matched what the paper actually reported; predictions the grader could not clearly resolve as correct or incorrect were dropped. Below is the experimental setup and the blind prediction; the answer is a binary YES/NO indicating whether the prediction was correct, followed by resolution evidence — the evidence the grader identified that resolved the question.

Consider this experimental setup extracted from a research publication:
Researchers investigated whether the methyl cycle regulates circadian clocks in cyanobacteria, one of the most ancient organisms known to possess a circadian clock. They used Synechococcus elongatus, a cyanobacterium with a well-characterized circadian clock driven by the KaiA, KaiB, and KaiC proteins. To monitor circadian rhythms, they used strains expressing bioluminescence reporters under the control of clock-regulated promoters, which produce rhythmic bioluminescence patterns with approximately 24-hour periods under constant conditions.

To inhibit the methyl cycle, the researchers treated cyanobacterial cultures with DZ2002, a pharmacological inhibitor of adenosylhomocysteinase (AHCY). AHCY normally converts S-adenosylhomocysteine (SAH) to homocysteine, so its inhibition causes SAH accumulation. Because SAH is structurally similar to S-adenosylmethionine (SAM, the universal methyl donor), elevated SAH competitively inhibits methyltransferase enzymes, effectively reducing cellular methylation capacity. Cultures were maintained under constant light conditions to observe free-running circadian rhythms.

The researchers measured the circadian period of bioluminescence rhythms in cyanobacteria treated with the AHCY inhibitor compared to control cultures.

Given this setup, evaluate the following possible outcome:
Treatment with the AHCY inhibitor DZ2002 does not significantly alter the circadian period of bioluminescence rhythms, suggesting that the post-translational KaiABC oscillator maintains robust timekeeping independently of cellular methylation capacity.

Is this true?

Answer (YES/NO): NO